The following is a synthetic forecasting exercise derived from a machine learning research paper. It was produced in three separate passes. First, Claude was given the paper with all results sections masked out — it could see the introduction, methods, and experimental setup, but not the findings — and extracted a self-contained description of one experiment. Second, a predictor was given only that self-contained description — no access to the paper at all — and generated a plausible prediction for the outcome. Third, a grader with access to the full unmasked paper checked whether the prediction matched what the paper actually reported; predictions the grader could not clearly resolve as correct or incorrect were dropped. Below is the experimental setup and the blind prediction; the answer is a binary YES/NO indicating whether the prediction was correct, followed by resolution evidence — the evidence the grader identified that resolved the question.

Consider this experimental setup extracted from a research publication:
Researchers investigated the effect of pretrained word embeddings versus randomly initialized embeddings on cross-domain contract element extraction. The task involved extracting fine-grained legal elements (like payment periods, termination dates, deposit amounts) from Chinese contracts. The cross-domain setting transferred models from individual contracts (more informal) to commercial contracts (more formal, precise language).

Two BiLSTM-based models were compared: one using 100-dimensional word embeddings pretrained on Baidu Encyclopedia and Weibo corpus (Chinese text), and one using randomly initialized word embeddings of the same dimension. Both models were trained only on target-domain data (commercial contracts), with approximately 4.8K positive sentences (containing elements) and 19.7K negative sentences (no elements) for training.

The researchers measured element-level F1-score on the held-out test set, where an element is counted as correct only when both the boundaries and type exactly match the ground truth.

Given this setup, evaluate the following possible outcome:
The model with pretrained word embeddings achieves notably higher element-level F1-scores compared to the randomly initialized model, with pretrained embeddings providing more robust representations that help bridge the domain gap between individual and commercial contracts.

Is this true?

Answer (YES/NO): YES